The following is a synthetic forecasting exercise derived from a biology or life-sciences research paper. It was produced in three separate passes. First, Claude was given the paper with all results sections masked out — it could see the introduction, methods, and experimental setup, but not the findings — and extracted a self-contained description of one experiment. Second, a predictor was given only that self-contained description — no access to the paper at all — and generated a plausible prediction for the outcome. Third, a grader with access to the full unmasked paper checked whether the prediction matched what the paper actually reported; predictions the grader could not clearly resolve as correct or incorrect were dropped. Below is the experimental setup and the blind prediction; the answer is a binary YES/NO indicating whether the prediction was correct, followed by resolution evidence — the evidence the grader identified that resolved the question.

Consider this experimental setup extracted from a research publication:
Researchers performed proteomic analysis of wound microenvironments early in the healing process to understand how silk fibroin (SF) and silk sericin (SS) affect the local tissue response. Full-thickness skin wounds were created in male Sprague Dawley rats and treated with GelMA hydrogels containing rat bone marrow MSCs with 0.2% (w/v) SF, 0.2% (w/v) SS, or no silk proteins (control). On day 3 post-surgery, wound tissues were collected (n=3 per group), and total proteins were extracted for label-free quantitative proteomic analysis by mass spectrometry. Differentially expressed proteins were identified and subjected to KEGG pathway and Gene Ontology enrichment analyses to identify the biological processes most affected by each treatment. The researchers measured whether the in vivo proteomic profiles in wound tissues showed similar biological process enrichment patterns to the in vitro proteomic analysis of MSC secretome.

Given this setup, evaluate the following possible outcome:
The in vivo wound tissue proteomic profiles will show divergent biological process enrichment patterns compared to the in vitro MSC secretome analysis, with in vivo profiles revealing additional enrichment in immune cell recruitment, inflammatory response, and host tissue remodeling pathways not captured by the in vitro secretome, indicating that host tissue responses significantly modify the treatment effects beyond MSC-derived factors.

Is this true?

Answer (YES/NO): NO